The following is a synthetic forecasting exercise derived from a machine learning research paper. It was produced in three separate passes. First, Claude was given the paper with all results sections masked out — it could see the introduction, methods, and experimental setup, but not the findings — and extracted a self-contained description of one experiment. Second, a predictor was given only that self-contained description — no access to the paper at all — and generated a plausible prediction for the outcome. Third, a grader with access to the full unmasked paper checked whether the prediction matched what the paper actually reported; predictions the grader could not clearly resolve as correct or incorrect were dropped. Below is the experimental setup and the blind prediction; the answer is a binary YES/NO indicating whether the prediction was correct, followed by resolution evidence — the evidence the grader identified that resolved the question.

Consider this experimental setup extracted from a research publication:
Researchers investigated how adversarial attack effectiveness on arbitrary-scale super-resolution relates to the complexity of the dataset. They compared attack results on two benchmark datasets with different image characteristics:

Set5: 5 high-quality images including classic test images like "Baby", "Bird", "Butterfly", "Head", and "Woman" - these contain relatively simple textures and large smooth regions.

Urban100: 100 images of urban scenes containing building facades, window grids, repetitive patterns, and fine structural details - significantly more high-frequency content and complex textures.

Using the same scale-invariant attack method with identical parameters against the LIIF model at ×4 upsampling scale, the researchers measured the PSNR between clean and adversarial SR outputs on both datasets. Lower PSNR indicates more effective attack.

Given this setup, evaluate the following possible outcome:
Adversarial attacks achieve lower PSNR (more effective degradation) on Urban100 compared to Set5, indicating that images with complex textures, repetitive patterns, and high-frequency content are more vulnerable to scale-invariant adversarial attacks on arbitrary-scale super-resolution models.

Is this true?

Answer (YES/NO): YES